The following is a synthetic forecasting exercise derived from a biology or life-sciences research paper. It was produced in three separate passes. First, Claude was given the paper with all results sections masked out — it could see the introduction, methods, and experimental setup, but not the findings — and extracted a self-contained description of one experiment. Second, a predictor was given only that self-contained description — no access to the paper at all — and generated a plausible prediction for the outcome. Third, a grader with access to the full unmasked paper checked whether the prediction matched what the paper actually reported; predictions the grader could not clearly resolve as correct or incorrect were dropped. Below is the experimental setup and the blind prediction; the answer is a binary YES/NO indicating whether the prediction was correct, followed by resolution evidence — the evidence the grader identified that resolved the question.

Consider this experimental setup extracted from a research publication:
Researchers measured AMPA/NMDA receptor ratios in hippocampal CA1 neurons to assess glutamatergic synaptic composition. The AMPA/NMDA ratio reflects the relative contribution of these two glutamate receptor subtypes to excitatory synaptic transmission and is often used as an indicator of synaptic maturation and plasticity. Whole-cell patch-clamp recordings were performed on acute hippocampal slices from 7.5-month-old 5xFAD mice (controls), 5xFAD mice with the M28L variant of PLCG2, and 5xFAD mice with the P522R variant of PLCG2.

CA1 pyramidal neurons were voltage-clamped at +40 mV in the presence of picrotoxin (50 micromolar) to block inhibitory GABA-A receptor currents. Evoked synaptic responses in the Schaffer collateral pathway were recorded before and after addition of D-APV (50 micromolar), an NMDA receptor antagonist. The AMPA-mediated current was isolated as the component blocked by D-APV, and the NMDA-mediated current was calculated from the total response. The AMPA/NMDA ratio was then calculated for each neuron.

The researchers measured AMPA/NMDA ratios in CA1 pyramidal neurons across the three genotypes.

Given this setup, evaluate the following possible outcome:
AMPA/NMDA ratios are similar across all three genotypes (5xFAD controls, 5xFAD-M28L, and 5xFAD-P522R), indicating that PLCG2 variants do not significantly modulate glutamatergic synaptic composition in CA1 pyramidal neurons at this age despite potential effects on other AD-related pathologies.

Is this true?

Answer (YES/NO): NO